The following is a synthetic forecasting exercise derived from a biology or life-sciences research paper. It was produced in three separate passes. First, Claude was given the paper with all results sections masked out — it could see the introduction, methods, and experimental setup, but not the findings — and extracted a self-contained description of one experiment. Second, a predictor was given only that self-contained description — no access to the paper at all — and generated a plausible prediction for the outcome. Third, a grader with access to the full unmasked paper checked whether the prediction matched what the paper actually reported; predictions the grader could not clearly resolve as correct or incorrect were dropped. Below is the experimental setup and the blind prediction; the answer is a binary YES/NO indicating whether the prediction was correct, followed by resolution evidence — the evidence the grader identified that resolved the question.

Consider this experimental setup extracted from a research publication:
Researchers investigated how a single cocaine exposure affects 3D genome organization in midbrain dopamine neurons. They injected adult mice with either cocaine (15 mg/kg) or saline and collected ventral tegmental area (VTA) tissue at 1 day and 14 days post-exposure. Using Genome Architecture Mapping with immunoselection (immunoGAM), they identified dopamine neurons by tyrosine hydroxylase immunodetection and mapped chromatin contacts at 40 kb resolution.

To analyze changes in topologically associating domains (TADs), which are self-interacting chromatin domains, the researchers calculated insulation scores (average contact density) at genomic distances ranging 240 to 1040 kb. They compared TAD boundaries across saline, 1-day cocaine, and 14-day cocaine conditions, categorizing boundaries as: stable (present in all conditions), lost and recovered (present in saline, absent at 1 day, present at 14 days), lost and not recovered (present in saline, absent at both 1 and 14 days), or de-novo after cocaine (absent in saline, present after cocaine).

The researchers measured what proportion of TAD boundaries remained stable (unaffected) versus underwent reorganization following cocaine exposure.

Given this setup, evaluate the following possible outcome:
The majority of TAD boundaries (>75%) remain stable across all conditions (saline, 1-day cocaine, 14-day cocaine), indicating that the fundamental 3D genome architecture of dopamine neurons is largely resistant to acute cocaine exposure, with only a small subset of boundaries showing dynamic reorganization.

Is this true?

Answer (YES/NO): NO